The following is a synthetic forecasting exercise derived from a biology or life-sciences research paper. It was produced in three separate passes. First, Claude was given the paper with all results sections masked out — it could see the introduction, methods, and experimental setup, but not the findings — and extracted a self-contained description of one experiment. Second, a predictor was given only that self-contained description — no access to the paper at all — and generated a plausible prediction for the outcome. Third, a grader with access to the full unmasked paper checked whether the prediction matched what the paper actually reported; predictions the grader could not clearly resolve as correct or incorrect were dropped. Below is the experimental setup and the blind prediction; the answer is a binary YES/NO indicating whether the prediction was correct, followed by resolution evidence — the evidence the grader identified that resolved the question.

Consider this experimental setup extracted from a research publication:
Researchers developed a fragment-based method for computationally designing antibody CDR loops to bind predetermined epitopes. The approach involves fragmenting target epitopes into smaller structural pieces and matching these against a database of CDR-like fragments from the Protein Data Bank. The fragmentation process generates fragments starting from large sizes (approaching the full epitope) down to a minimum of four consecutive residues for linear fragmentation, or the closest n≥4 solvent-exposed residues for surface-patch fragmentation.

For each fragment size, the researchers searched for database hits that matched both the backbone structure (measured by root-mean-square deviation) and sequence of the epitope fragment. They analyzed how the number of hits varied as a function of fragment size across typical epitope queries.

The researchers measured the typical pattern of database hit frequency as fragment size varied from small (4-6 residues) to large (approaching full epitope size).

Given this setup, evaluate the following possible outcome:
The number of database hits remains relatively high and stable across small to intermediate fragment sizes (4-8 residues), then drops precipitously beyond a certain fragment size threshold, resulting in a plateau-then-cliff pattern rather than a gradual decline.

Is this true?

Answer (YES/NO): NO